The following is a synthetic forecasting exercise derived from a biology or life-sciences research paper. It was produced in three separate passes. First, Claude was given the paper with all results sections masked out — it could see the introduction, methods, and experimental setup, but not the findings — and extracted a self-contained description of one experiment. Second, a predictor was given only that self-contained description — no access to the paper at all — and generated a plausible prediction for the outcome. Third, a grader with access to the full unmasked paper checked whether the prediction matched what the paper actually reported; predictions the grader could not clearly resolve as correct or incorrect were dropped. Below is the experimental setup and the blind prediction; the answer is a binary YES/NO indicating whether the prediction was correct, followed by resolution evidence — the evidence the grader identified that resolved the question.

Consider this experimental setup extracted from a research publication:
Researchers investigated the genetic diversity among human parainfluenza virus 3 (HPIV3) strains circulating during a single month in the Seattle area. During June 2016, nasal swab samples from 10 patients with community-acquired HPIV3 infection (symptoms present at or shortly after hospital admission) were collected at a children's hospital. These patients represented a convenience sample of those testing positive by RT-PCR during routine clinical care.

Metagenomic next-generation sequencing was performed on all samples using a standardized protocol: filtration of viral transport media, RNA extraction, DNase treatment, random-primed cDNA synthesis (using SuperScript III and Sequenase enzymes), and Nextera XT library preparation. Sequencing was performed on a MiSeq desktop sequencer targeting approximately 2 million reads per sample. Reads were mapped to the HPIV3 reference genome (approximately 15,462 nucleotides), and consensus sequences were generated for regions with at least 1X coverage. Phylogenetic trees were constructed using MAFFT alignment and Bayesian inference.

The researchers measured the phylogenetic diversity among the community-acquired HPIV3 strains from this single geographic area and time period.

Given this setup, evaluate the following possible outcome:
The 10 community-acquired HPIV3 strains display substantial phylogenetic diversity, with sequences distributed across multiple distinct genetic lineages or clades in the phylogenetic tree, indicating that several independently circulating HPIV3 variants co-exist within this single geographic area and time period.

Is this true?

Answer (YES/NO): YES